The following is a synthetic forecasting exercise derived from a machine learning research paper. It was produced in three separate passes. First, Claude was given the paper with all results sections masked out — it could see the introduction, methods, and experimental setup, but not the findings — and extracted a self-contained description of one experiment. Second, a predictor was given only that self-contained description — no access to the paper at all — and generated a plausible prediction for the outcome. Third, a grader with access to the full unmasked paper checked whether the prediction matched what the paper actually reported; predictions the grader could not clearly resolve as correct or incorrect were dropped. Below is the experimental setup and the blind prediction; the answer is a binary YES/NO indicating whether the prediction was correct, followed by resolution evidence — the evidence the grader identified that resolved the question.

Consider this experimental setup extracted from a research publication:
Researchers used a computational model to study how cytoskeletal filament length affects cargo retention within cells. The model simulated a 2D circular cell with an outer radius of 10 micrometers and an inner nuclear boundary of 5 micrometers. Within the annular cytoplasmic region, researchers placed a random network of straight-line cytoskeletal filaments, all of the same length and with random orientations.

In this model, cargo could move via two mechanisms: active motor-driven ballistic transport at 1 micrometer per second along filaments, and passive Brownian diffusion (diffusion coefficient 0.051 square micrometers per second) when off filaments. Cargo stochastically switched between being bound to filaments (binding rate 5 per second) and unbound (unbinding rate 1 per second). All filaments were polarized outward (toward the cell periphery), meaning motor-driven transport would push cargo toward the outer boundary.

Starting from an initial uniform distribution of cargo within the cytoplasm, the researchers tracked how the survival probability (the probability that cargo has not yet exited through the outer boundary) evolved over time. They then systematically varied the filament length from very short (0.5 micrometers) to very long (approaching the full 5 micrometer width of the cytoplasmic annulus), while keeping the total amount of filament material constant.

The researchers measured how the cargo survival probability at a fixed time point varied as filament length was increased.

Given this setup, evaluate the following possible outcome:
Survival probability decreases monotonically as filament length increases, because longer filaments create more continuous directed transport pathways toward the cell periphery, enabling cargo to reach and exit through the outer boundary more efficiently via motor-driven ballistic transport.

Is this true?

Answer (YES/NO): YES